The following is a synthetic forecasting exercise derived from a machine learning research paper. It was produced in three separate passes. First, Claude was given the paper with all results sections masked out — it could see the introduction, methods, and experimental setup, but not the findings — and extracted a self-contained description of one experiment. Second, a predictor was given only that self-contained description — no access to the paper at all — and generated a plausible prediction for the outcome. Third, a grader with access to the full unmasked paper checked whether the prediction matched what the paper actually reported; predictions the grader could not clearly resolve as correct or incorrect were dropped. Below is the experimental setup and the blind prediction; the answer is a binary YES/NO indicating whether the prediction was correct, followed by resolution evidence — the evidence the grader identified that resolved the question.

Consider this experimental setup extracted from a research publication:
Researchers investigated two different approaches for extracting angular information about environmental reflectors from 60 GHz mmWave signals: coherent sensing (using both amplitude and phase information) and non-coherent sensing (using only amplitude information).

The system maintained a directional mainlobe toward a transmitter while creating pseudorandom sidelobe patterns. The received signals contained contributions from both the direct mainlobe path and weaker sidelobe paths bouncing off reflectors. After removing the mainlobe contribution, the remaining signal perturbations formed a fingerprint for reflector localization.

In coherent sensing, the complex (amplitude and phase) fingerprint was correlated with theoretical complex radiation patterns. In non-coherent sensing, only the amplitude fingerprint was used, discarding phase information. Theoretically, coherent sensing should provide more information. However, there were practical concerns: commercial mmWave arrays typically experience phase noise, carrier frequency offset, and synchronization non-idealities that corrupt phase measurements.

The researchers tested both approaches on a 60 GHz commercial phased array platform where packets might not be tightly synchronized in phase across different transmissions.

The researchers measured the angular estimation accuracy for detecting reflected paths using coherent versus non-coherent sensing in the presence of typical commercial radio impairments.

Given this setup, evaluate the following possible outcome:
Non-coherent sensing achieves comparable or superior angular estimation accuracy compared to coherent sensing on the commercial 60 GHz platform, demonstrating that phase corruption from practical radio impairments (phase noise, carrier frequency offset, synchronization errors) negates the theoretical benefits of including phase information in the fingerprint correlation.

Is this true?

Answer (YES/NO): NO